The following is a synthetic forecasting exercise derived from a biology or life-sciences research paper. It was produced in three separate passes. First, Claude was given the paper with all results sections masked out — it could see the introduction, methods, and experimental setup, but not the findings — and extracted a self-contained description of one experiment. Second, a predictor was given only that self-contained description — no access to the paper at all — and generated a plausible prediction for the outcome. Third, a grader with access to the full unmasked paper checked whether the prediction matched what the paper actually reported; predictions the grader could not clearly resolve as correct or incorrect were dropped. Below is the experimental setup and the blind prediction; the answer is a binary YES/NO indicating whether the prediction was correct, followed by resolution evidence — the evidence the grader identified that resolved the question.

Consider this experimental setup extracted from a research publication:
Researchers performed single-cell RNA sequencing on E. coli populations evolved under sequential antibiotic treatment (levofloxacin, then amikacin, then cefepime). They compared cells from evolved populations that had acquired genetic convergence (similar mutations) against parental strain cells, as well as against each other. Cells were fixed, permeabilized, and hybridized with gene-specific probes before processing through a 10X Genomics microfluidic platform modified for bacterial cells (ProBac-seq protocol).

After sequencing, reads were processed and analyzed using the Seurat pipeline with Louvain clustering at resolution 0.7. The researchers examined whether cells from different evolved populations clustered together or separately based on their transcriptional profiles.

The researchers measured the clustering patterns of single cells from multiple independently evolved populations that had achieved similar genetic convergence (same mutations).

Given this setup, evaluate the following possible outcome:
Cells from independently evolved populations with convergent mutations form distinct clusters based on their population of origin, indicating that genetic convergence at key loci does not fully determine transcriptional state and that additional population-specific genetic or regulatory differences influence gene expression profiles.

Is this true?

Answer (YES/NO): YES